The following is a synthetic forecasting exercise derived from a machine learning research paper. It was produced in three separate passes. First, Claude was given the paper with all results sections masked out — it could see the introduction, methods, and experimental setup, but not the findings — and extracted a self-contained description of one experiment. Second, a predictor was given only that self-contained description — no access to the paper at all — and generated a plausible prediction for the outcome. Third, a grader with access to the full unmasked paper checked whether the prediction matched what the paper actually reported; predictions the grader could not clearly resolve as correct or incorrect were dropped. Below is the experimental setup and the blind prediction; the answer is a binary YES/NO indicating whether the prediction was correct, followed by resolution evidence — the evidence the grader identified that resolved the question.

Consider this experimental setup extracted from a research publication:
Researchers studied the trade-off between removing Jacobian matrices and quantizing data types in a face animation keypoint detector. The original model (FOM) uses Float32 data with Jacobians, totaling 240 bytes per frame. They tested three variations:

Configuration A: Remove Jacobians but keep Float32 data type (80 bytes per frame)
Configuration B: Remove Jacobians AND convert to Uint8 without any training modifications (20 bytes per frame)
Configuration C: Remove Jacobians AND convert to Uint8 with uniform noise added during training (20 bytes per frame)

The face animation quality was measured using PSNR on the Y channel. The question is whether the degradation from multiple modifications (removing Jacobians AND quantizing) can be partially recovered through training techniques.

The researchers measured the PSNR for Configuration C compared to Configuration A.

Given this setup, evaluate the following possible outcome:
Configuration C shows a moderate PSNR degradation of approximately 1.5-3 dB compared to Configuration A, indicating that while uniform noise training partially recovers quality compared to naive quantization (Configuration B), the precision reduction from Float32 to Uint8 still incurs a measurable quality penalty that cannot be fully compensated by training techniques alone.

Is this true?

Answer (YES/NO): NO